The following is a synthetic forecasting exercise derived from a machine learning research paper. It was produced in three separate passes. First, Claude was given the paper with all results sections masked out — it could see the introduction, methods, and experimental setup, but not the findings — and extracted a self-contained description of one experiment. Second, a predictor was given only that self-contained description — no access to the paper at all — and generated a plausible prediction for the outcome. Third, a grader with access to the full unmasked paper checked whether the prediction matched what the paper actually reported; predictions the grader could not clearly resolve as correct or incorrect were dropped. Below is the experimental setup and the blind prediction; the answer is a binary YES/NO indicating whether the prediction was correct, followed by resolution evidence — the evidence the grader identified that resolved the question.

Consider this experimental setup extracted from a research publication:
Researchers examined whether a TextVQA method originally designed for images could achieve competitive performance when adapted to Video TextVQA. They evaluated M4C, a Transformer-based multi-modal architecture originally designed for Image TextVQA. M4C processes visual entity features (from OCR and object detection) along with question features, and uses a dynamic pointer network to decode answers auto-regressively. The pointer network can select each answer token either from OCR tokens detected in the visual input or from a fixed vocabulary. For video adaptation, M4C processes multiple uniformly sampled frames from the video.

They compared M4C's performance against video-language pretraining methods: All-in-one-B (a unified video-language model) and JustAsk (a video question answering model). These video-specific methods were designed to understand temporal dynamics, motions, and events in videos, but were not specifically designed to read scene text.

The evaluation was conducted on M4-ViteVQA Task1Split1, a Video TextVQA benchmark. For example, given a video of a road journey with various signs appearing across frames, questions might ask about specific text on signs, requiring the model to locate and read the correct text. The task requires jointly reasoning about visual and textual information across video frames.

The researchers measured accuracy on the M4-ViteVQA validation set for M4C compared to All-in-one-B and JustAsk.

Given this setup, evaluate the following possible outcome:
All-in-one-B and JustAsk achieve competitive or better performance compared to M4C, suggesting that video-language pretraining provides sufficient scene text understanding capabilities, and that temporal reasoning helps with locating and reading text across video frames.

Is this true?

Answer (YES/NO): NO